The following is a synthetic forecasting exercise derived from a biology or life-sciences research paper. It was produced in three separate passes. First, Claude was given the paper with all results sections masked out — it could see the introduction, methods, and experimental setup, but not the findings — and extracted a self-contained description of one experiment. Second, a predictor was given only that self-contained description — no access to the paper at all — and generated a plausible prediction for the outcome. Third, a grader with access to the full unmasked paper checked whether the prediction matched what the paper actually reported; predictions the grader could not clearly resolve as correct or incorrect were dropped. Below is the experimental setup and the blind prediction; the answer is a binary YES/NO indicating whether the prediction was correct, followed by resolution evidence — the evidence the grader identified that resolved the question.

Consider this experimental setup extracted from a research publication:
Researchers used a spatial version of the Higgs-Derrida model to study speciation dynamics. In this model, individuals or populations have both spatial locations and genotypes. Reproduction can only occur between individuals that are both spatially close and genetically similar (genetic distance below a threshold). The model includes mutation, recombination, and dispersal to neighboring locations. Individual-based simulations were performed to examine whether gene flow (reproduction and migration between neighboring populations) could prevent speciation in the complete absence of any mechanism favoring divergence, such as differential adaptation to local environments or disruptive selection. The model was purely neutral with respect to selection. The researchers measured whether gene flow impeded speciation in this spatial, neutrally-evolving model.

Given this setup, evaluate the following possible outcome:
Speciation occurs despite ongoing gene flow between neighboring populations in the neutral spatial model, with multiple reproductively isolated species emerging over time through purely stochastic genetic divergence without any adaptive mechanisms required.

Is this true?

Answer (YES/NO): YES